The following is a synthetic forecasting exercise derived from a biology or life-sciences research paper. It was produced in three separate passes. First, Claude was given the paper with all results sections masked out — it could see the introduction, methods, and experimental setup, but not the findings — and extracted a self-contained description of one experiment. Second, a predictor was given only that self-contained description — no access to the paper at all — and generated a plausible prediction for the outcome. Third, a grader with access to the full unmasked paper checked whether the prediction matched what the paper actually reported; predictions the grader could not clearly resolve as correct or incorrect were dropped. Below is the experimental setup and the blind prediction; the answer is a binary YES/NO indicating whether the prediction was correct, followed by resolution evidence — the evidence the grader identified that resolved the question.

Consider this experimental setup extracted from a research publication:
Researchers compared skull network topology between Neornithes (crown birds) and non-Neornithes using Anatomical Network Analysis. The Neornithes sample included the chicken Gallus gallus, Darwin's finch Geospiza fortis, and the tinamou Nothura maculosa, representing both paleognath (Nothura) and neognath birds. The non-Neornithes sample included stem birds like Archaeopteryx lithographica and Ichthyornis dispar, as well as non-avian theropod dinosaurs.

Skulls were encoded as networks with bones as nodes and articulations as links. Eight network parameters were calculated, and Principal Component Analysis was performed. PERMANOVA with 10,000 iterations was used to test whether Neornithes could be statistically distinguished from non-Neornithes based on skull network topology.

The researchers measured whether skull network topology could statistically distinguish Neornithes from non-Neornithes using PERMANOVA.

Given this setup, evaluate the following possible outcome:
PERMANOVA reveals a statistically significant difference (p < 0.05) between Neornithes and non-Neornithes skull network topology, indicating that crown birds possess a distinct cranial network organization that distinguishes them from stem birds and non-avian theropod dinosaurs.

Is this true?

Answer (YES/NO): YES